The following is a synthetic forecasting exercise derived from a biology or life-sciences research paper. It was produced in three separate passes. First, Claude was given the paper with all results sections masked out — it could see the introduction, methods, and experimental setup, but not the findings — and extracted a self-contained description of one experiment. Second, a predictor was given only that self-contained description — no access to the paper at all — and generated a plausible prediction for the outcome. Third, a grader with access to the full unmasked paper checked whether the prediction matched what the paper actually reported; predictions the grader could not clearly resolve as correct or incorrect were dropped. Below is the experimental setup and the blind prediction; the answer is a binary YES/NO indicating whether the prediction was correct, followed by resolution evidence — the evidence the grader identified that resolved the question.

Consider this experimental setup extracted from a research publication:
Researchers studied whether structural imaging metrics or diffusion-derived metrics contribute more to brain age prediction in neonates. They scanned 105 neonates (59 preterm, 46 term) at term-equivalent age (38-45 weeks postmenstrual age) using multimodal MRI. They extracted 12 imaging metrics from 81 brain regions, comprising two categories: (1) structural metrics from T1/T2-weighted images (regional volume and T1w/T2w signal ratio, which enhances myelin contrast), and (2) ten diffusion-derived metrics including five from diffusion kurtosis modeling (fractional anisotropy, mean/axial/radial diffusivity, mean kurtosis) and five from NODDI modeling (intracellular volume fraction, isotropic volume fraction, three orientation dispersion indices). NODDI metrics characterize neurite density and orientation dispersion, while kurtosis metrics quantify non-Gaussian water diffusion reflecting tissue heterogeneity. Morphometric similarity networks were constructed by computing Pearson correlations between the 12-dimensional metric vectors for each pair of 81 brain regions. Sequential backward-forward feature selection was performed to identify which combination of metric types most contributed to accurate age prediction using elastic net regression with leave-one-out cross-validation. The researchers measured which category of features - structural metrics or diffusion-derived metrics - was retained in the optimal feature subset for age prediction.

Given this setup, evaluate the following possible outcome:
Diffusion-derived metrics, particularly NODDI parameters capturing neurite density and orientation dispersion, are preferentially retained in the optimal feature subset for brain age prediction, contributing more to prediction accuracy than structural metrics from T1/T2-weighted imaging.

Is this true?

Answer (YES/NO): NO